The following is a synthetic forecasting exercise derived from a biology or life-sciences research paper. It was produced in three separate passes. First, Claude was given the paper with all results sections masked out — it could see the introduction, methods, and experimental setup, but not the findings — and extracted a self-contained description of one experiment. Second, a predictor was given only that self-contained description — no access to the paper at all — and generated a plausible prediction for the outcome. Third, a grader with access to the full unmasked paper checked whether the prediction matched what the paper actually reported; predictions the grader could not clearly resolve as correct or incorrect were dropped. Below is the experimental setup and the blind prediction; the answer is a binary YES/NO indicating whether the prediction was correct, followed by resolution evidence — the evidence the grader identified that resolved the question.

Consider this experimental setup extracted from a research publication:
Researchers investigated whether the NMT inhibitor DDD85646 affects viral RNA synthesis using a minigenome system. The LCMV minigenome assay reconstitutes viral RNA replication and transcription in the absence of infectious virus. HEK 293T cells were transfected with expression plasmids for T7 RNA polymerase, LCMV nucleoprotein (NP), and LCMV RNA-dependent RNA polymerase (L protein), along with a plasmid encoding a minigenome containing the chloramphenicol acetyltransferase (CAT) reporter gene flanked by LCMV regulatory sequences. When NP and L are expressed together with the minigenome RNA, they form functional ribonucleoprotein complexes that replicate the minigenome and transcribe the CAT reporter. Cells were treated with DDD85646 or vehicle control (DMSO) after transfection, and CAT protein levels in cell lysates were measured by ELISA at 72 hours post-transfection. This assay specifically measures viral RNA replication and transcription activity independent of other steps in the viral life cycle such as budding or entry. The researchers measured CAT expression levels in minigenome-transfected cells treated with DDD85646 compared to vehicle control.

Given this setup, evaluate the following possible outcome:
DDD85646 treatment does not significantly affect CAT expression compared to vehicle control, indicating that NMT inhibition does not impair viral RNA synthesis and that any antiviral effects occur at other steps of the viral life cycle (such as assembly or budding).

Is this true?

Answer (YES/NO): YES